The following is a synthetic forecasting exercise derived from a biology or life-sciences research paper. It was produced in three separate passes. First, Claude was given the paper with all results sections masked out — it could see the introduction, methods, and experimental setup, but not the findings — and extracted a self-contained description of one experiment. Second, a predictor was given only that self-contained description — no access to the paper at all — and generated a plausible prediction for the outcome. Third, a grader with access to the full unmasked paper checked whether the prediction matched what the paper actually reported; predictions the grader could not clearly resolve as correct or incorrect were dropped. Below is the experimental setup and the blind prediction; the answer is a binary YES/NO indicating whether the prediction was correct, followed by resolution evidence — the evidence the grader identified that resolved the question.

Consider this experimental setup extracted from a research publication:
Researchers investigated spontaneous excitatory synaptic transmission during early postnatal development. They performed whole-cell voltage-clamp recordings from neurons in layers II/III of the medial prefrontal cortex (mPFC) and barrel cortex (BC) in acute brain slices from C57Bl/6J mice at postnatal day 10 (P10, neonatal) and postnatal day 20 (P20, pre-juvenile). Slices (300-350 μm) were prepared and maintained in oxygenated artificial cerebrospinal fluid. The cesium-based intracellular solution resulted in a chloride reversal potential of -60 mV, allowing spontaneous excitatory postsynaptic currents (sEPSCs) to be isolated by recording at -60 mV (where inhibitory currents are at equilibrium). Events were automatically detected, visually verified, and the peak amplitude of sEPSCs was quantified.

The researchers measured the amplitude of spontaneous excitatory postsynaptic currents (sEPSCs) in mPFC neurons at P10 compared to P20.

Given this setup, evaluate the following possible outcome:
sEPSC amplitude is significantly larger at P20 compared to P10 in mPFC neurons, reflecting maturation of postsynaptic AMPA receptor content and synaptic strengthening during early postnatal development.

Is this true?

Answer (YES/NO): NO